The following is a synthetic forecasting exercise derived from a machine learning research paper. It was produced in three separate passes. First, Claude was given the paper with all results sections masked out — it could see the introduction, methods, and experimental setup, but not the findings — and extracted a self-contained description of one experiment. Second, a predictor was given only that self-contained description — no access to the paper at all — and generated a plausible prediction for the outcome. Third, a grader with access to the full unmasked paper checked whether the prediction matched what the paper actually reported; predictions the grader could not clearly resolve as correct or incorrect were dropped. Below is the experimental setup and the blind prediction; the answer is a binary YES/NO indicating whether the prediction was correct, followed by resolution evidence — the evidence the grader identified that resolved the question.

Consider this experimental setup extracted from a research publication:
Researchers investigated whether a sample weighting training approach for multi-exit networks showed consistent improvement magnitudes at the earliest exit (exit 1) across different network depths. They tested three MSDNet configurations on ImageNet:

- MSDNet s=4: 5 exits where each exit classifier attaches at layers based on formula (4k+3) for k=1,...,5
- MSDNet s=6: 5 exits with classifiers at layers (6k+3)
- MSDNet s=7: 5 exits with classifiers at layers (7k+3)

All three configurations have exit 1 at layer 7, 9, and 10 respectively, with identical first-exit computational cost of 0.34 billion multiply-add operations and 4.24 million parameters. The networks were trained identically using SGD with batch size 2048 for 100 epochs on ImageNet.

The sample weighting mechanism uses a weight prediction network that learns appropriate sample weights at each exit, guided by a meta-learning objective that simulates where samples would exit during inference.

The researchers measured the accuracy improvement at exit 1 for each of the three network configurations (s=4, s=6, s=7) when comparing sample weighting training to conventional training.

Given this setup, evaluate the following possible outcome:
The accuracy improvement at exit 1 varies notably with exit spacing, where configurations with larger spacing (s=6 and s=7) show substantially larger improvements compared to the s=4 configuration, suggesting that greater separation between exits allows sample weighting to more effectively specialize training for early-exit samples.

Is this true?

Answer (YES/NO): NO